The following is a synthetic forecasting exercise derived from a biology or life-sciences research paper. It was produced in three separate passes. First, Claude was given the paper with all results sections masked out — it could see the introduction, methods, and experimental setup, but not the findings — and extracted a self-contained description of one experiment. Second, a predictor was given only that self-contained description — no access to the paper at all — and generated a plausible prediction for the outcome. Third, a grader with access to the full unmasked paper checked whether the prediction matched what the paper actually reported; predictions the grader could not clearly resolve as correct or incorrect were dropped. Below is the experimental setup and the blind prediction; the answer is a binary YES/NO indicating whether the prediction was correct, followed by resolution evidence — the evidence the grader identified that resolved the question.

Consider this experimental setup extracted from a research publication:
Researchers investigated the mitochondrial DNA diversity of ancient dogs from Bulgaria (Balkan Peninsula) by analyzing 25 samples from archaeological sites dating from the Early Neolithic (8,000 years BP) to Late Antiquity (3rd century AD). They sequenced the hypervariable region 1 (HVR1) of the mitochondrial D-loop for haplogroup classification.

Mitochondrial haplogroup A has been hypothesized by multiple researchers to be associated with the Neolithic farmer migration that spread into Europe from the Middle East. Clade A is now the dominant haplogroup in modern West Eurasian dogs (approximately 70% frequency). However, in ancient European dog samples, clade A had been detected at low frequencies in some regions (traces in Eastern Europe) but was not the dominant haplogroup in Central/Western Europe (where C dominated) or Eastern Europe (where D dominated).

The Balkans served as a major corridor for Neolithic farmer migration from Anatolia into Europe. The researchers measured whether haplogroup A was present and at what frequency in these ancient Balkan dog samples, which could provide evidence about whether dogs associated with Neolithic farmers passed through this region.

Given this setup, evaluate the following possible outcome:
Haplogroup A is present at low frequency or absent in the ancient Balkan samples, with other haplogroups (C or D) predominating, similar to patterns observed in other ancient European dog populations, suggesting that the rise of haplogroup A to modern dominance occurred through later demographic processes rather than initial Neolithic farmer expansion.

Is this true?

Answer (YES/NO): NO